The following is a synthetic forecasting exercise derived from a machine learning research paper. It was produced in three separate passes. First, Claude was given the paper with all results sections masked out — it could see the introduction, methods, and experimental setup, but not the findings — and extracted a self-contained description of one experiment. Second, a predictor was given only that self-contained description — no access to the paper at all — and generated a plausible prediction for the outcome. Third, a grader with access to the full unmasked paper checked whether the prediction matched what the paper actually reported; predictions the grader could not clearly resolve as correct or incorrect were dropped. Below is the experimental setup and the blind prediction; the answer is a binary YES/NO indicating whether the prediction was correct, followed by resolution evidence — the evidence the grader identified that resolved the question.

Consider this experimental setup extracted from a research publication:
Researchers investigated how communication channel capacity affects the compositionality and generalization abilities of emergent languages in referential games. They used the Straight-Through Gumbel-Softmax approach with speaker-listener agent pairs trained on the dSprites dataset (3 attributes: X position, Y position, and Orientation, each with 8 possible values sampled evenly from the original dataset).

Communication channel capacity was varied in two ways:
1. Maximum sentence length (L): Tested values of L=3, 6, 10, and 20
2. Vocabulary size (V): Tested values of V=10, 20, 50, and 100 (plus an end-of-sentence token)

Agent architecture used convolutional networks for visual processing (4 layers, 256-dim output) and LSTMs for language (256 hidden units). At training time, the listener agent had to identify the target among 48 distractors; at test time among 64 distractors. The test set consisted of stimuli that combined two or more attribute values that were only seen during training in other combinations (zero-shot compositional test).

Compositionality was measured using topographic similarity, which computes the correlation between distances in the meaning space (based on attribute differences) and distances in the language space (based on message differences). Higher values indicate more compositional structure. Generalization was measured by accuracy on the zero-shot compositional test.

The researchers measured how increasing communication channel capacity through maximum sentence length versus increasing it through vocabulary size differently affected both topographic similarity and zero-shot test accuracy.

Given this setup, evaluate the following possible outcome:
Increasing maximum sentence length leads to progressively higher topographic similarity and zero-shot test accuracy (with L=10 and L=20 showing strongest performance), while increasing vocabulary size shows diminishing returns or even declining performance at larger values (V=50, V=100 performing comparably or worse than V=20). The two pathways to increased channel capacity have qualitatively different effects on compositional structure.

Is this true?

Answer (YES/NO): YES